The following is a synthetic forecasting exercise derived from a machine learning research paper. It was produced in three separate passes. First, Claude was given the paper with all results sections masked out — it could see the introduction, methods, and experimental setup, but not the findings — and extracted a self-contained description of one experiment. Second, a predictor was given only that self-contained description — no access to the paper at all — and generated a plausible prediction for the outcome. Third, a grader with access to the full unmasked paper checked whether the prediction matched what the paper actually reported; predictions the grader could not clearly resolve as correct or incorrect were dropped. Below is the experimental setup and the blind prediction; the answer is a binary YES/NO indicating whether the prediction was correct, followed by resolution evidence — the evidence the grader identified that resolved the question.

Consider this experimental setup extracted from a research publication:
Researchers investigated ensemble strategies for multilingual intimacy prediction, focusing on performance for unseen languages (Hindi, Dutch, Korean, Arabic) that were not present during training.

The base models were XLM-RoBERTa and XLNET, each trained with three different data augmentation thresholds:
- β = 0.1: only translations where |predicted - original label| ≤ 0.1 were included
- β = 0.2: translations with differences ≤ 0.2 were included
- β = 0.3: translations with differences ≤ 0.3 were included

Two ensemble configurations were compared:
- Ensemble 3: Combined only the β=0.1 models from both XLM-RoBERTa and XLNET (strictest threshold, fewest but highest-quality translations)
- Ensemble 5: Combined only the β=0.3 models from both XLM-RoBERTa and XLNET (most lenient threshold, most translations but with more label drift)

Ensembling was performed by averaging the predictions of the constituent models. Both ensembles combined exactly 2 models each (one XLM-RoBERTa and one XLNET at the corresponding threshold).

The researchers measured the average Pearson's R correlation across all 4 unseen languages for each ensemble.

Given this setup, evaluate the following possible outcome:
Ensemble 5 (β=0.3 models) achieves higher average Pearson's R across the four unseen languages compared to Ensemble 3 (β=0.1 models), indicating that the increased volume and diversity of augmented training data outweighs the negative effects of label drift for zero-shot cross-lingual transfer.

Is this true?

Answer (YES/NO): YES